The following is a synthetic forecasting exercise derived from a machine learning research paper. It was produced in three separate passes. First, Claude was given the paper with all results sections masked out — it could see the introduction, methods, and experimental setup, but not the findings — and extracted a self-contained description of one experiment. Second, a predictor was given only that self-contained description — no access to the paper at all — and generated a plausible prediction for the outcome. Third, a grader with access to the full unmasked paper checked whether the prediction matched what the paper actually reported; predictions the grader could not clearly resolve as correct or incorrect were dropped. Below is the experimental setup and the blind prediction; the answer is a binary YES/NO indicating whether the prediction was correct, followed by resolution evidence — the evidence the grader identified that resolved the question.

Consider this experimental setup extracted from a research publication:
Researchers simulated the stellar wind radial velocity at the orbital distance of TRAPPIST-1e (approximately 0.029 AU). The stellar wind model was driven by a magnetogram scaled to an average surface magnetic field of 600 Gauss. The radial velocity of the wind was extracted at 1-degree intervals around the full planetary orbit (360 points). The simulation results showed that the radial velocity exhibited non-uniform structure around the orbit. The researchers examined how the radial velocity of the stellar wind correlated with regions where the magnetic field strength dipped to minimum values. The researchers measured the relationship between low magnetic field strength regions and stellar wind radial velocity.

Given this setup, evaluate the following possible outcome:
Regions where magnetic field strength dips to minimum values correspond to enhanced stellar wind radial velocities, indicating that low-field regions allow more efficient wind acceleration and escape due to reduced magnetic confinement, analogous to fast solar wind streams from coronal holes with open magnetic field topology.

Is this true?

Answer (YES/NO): NO